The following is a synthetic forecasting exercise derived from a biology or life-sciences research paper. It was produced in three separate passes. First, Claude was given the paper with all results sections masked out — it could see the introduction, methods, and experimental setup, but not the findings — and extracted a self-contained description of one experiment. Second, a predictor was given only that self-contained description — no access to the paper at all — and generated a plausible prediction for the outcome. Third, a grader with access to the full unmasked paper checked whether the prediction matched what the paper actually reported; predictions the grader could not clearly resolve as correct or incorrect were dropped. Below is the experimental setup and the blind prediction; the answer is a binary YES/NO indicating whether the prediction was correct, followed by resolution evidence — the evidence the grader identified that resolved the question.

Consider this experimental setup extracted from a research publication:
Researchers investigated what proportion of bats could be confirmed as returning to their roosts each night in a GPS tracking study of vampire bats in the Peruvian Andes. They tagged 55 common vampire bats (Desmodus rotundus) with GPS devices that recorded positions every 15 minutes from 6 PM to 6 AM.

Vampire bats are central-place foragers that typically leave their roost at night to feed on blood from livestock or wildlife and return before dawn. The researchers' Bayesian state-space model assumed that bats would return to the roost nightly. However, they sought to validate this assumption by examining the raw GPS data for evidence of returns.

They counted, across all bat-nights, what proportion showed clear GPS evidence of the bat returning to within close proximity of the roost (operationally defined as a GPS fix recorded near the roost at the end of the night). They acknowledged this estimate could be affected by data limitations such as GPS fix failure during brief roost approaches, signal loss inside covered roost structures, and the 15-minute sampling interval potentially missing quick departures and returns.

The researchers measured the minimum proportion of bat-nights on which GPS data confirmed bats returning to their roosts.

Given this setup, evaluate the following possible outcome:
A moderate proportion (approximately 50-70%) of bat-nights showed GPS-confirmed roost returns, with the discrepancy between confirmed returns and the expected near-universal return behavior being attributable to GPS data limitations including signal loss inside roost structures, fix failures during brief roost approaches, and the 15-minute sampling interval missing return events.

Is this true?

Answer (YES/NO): YES